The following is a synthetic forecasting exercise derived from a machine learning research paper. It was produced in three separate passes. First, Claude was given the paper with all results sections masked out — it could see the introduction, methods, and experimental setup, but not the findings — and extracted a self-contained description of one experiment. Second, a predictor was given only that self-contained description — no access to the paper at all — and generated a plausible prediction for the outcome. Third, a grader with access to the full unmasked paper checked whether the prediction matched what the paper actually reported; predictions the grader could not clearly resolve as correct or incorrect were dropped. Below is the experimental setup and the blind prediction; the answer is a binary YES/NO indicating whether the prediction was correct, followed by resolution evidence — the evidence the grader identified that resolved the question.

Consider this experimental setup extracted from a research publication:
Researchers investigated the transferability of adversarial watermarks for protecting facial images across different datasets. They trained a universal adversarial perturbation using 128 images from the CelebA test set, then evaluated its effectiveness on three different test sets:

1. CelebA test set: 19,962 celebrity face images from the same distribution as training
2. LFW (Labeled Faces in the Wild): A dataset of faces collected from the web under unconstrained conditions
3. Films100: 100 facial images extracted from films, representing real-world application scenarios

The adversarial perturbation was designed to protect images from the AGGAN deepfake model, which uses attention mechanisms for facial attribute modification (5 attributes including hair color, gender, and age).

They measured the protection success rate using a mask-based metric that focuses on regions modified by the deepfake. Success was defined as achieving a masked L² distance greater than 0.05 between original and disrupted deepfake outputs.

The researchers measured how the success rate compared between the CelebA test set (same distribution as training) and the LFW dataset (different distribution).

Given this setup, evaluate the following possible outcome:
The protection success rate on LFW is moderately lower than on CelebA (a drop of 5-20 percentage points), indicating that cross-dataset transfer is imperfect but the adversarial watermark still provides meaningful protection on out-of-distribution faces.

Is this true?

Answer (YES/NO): NO